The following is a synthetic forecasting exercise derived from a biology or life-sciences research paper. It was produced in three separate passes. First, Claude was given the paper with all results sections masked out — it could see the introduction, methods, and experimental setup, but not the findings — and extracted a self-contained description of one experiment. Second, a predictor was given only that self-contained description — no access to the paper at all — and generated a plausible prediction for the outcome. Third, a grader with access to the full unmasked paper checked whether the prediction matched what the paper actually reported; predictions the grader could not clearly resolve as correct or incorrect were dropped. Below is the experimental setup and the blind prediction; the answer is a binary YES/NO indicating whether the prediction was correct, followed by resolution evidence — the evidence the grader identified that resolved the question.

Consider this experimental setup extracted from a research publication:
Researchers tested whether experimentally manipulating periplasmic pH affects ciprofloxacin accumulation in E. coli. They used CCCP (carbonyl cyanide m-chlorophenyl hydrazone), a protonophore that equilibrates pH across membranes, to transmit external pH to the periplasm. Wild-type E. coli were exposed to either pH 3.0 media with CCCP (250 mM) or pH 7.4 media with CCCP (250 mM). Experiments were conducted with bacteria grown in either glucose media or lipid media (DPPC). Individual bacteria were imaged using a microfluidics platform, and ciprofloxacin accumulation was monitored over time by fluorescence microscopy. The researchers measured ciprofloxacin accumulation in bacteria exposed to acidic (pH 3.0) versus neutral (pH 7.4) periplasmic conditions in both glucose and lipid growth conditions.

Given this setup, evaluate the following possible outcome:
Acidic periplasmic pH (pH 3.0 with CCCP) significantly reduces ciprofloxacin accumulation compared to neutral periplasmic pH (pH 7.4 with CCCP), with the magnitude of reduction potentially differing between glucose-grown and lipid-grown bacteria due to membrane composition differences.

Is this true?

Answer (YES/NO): YES